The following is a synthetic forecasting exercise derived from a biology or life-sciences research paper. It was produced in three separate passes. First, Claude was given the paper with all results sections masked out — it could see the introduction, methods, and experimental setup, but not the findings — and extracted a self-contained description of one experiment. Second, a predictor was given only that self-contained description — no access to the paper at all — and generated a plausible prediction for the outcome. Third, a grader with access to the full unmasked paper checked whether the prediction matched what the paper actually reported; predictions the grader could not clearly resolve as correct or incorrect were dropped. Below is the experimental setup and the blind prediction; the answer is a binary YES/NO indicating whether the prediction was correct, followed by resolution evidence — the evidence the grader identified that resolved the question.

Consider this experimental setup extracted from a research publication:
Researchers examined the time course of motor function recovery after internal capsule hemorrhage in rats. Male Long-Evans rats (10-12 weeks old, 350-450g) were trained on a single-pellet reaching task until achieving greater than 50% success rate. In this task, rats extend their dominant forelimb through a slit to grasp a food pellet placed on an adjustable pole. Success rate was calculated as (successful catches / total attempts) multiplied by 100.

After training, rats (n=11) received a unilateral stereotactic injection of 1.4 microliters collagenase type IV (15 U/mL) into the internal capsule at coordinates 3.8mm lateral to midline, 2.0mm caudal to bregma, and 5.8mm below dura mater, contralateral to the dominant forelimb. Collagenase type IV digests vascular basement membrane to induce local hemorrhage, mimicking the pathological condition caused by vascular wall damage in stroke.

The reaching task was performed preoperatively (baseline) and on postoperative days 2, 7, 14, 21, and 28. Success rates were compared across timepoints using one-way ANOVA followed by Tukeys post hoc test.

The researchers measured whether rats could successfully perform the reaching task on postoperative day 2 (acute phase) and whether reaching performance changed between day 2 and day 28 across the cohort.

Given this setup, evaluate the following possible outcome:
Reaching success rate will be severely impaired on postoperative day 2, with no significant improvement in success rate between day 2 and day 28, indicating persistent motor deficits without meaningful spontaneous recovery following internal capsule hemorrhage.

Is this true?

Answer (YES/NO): NO